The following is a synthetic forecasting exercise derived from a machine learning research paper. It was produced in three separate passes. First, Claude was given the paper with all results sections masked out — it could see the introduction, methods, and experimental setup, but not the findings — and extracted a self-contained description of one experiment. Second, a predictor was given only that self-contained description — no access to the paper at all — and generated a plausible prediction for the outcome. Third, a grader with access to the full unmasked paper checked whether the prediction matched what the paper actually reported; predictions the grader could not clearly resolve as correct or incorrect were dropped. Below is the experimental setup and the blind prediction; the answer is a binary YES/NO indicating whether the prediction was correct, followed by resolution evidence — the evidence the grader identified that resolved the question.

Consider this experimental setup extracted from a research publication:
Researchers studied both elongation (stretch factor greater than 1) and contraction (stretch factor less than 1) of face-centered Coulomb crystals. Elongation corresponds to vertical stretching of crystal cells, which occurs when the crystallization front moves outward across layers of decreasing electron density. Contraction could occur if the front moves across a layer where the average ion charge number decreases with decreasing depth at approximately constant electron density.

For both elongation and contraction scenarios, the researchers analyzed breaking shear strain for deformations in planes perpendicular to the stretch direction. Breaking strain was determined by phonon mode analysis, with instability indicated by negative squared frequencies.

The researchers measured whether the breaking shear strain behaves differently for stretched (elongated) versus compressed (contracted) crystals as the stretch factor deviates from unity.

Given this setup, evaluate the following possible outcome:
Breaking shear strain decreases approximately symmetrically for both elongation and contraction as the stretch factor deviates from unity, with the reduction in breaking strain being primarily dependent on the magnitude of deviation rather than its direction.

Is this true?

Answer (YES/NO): YES